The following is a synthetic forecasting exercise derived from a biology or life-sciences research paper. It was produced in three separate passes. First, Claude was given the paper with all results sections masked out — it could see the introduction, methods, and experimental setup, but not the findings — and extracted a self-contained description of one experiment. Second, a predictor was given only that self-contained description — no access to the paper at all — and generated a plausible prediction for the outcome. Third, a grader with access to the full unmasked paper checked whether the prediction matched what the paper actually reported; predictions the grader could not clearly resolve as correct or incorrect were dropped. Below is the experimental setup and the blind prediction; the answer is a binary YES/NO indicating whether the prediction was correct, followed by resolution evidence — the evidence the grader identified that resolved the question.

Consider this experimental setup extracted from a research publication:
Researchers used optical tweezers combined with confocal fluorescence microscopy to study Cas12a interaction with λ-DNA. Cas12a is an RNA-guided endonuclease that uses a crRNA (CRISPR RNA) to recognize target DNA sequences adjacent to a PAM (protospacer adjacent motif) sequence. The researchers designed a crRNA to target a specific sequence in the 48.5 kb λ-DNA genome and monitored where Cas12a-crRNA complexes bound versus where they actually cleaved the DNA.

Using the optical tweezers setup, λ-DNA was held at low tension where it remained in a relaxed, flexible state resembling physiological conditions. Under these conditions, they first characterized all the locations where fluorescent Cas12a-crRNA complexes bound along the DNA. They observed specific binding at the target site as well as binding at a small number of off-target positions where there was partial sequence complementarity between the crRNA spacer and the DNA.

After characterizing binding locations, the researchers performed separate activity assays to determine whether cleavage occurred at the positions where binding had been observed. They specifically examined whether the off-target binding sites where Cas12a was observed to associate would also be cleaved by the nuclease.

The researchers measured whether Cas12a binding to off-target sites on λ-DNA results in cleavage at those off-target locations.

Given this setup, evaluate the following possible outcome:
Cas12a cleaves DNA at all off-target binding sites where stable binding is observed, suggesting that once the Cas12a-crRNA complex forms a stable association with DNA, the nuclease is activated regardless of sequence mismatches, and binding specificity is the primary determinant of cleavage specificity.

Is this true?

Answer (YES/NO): NO